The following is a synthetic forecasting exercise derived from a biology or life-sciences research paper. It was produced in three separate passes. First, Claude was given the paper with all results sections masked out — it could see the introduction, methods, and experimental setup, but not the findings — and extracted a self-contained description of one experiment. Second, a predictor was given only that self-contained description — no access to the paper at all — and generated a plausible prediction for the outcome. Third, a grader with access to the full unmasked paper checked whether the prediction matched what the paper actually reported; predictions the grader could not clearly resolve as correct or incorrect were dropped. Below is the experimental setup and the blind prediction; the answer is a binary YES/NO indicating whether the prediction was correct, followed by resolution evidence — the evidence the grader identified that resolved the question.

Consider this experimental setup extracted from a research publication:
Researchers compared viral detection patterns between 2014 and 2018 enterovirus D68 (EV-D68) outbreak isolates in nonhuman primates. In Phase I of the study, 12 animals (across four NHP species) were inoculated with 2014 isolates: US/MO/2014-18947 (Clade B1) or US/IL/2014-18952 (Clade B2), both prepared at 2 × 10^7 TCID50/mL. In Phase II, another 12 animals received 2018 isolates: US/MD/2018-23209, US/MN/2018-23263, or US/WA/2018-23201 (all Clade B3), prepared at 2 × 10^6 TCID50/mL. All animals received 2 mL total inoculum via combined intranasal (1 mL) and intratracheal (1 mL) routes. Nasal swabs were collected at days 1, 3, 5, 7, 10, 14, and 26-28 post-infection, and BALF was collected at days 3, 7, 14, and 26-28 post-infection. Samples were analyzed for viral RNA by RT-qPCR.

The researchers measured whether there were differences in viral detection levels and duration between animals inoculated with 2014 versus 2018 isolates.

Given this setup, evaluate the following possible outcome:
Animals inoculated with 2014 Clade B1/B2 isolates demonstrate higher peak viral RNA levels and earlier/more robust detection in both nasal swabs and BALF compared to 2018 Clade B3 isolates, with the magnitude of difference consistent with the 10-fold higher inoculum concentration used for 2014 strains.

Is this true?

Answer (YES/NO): NO